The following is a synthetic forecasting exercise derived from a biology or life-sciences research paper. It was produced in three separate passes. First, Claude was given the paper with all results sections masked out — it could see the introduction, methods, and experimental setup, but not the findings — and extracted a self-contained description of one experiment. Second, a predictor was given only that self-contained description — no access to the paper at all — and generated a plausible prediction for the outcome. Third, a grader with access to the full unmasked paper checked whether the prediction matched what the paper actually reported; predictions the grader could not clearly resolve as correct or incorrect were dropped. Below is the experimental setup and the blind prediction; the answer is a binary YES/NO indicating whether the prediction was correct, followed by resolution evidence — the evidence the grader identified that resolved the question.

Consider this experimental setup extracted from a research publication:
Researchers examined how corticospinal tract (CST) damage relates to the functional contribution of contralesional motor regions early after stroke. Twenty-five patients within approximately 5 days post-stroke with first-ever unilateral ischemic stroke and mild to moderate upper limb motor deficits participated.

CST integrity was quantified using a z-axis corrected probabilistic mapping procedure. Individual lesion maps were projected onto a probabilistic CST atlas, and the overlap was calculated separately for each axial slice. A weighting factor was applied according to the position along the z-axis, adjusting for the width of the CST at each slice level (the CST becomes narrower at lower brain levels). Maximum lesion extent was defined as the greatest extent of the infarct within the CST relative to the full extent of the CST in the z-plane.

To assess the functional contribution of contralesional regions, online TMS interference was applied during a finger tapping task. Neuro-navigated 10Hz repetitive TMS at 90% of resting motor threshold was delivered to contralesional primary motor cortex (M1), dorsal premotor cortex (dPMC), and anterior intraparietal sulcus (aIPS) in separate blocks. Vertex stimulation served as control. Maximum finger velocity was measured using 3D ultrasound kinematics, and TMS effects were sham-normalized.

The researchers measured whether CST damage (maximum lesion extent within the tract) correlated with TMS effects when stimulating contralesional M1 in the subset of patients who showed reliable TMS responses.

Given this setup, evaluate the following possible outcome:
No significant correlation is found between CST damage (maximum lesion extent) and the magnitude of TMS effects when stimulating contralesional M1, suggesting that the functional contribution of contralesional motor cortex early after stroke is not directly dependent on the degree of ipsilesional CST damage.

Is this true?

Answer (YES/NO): NO